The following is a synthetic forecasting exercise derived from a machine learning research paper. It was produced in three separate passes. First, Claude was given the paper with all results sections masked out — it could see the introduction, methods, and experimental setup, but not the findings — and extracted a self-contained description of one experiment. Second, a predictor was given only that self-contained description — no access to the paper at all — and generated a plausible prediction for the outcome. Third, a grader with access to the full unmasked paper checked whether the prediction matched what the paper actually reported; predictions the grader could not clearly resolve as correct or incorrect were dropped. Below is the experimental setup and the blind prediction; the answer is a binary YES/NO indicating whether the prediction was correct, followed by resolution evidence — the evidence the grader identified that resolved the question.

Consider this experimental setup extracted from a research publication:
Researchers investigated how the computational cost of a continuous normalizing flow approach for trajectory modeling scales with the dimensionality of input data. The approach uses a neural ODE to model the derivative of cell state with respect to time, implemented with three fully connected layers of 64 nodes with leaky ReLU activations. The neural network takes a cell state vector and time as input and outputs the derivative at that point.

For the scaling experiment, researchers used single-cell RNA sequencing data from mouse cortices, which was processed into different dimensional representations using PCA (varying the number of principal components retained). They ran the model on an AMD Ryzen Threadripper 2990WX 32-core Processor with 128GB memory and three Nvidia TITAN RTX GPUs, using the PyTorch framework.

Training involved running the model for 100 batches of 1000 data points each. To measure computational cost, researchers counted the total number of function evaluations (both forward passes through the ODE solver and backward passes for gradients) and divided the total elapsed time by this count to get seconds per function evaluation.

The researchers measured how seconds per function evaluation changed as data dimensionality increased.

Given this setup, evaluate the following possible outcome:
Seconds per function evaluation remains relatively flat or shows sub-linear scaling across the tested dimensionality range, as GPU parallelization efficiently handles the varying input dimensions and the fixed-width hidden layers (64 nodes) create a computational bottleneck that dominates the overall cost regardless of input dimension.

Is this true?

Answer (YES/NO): NO